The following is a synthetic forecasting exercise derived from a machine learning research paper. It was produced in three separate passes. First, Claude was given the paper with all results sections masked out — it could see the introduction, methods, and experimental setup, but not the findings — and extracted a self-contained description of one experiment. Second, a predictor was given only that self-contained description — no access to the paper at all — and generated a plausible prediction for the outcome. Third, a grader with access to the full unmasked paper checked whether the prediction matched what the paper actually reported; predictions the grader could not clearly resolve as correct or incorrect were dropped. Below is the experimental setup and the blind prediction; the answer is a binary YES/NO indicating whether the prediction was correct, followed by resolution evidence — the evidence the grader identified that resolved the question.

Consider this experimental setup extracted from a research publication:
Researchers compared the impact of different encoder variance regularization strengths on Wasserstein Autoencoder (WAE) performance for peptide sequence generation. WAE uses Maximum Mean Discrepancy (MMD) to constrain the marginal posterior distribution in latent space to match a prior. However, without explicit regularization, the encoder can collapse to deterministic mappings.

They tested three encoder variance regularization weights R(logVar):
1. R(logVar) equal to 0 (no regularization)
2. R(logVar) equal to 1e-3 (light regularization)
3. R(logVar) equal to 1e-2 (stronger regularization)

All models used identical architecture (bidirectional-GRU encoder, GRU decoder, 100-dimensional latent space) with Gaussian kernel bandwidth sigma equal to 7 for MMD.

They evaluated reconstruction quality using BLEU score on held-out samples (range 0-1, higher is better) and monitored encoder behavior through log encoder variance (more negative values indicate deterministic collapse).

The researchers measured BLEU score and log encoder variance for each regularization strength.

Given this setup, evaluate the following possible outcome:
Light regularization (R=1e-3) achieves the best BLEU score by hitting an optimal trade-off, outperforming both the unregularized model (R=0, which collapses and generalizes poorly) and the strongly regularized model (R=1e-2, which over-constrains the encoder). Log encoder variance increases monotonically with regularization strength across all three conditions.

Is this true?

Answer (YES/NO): YES